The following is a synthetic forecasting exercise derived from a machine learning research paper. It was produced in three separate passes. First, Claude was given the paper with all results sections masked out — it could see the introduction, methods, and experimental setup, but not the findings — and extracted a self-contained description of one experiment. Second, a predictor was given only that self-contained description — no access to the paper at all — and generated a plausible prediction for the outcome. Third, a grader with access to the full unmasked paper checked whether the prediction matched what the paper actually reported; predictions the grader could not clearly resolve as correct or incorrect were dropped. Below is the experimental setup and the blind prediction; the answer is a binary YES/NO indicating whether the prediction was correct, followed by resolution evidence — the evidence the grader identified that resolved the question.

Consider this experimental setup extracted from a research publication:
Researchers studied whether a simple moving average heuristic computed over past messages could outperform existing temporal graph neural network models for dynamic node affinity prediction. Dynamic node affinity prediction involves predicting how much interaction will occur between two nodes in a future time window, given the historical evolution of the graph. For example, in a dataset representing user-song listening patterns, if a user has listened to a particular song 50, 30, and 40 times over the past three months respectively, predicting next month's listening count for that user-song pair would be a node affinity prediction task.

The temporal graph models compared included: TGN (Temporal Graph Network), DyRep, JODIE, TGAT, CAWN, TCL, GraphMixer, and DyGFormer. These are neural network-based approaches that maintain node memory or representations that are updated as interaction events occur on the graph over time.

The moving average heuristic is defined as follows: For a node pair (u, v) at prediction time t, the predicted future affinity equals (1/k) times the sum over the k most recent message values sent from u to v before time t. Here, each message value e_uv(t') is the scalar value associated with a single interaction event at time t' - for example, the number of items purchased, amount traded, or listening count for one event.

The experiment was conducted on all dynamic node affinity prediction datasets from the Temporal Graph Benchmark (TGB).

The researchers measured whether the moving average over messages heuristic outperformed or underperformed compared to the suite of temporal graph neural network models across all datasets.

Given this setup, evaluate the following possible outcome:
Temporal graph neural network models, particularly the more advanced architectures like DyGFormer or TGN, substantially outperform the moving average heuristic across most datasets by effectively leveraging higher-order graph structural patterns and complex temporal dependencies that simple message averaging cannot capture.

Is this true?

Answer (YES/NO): NO